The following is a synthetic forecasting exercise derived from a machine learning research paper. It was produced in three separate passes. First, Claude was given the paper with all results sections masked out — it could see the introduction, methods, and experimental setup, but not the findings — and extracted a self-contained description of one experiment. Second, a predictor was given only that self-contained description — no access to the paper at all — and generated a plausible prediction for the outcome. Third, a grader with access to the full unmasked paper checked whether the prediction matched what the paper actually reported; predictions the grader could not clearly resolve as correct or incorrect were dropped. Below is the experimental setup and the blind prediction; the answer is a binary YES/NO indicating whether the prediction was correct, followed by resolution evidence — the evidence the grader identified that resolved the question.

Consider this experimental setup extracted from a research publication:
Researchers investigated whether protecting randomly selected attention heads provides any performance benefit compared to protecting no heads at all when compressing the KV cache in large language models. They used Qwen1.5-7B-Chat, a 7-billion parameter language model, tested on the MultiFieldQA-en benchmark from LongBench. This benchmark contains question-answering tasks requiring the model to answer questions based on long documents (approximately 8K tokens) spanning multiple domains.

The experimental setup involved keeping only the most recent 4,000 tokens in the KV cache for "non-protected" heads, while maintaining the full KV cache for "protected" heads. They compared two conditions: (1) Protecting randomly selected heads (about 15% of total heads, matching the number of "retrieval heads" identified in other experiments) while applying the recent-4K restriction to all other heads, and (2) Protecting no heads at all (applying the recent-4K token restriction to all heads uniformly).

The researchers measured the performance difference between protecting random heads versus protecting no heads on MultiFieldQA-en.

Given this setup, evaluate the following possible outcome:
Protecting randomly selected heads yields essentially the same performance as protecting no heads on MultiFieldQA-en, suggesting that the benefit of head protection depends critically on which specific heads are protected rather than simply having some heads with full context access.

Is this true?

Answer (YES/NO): YES